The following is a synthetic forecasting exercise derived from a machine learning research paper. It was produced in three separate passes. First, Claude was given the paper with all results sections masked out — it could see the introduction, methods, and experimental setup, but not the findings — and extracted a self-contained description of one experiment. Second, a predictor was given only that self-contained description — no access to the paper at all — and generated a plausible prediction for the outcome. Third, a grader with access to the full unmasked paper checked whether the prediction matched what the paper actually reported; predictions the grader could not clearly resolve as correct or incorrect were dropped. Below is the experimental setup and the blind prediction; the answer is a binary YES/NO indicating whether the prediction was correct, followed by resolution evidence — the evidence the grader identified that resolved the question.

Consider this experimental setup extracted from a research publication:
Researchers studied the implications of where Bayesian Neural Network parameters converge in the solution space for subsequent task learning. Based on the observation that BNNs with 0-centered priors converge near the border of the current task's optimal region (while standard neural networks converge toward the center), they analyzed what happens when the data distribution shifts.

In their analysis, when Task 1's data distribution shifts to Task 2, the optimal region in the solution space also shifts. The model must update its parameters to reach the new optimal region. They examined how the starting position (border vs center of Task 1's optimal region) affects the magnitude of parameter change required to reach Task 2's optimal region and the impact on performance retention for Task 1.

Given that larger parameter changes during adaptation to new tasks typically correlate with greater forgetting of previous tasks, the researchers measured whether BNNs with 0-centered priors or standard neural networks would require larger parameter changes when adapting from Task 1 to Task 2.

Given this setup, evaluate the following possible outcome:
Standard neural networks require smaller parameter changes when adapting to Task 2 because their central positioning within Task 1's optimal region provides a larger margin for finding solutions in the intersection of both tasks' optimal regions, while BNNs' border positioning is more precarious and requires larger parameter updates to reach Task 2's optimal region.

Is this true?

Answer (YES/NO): YES